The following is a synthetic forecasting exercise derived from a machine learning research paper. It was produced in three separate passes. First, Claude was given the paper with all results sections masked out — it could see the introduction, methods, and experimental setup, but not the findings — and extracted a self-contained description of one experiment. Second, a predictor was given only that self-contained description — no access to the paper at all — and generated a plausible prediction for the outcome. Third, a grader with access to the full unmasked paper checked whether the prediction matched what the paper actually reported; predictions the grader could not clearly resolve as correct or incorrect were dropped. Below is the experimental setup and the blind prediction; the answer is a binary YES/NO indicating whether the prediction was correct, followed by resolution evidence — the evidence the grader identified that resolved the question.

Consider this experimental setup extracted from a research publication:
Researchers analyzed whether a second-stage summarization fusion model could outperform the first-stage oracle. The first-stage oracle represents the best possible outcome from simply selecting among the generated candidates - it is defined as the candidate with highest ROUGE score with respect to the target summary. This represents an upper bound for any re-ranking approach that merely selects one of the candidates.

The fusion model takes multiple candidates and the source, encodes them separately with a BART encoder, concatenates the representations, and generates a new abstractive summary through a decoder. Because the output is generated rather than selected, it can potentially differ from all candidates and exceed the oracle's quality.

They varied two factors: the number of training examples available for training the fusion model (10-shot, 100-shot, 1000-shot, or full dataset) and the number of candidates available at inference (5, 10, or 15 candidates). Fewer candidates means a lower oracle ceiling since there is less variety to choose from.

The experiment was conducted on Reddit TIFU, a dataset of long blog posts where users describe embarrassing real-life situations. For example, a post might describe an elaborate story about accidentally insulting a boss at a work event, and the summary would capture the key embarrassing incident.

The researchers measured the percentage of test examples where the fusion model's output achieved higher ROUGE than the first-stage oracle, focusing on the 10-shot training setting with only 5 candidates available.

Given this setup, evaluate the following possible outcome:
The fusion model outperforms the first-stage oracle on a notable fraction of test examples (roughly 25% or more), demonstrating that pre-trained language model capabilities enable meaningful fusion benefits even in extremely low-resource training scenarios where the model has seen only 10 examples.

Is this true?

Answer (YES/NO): YES